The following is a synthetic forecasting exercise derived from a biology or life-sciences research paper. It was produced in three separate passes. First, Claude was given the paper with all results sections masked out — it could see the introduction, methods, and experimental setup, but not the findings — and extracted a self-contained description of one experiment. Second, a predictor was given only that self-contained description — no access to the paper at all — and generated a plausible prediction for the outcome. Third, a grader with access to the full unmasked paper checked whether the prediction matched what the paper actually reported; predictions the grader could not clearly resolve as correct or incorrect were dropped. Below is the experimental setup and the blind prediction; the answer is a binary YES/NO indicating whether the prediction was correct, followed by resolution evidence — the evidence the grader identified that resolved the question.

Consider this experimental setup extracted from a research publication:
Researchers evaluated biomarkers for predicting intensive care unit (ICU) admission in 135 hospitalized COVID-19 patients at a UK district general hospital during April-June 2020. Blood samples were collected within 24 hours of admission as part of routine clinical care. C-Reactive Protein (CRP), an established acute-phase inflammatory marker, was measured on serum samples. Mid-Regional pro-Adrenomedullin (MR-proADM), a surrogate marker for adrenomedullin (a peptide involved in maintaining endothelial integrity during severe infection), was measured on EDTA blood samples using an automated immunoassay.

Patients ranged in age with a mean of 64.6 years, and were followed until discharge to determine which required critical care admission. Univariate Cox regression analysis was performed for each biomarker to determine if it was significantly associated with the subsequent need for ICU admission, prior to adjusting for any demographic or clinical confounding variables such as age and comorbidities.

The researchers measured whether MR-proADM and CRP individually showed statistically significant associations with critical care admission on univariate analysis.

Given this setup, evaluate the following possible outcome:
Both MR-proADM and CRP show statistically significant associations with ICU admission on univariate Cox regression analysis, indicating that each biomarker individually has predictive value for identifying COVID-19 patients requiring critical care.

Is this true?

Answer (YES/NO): NO